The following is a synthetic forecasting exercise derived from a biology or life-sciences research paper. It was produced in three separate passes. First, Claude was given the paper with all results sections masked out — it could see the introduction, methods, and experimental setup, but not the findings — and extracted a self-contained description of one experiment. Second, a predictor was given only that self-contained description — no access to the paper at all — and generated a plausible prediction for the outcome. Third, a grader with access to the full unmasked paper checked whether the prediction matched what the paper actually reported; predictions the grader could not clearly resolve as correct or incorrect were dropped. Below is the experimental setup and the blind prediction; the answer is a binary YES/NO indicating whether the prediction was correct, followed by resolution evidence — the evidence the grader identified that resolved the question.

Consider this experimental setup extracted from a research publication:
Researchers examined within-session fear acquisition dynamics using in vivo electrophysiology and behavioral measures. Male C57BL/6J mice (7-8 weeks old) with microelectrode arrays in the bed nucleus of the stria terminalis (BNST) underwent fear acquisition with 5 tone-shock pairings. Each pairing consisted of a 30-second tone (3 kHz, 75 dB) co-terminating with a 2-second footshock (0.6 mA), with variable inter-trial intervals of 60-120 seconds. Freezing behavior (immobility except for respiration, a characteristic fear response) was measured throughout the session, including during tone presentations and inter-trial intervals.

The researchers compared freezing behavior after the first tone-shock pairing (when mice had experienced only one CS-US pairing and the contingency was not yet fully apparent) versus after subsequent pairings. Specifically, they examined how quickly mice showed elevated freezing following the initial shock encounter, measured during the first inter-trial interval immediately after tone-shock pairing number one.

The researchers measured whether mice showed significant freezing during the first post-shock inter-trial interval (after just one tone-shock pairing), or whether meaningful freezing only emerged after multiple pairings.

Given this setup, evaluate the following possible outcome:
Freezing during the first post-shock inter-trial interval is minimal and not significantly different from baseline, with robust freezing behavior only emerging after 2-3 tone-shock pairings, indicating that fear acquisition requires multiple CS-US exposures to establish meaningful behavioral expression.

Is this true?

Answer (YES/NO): YES